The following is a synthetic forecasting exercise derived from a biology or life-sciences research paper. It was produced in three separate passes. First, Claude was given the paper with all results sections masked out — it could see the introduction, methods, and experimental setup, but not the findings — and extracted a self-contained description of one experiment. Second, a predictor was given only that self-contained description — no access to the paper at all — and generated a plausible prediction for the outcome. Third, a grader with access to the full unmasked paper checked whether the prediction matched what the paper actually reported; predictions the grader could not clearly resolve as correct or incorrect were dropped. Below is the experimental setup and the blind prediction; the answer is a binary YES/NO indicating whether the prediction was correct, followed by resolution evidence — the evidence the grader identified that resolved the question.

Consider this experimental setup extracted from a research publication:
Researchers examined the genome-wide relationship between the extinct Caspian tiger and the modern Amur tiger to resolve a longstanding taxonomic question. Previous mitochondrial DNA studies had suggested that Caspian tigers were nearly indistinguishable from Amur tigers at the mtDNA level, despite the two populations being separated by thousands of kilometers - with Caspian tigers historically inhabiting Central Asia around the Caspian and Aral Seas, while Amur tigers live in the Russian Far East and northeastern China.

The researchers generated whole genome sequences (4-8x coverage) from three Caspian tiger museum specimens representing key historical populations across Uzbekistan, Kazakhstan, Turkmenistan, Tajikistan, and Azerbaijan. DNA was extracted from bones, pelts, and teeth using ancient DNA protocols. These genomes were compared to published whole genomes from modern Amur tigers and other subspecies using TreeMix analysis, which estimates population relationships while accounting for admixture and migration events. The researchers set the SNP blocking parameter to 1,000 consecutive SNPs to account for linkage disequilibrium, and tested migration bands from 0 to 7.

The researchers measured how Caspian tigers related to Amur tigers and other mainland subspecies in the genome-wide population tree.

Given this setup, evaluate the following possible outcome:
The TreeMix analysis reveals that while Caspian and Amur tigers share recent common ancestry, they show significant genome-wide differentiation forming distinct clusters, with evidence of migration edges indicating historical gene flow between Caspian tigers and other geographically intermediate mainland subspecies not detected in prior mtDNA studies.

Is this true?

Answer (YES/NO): NO